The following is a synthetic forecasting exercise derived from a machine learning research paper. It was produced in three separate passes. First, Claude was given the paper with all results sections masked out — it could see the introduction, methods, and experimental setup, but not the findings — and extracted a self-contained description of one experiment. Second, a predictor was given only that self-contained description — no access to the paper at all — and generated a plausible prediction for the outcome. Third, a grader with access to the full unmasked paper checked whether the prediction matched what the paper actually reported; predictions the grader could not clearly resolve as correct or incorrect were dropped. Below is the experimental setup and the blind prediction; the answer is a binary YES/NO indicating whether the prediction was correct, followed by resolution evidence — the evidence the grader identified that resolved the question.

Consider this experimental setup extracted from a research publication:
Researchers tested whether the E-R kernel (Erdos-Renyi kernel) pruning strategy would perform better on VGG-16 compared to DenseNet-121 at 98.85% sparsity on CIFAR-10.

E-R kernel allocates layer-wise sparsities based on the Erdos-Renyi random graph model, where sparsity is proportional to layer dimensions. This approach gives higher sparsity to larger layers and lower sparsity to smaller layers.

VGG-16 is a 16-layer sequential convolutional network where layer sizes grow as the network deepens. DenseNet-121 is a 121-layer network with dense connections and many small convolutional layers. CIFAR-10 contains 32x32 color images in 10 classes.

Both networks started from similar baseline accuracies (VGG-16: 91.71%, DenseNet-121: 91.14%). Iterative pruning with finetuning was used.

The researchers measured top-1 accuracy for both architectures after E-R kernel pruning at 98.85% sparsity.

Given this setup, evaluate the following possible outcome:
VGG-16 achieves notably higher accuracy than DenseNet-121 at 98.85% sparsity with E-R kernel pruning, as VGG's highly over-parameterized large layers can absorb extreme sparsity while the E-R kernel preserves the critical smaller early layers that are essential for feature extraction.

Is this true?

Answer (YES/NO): YES